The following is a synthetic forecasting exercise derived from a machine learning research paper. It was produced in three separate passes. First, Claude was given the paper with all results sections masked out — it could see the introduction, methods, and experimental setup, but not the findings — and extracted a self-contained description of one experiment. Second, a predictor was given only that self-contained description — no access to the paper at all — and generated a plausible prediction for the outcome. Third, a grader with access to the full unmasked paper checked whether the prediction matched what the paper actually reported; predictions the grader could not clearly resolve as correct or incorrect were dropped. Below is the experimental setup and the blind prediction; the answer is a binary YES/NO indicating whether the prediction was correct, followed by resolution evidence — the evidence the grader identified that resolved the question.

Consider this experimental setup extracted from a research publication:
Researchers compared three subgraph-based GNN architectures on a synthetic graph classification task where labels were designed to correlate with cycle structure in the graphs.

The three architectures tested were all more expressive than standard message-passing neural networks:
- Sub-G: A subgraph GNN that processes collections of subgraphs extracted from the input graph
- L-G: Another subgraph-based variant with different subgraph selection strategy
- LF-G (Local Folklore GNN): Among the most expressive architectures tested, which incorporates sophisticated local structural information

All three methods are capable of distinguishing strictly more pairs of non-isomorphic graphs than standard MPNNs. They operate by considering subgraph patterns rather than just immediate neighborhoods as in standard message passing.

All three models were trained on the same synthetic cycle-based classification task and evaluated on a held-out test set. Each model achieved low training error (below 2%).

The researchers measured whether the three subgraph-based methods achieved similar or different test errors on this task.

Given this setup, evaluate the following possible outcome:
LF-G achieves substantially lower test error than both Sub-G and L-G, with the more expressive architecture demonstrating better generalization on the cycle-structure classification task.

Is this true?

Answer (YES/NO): NO